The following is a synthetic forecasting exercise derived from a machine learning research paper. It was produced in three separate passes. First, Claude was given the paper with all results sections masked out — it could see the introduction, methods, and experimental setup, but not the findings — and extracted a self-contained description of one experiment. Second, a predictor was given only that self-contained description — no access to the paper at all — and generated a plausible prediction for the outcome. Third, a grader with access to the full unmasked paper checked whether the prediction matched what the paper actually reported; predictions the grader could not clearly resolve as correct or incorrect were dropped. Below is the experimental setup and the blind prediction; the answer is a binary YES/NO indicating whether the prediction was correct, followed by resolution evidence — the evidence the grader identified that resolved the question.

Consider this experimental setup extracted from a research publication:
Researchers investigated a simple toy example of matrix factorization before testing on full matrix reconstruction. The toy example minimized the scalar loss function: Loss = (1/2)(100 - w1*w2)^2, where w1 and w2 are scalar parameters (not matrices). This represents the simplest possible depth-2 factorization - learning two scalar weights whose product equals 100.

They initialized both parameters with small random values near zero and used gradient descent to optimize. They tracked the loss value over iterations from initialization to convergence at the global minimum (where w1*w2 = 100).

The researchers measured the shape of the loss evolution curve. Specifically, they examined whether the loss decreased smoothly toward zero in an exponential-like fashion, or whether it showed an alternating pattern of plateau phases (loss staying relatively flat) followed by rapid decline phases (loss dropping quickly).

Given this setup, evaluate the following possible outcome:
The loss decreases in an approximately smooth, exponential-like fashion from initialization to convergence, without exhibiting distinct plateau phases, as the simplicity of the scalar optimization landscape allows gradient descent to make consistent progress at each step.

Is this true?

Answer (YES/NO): NO